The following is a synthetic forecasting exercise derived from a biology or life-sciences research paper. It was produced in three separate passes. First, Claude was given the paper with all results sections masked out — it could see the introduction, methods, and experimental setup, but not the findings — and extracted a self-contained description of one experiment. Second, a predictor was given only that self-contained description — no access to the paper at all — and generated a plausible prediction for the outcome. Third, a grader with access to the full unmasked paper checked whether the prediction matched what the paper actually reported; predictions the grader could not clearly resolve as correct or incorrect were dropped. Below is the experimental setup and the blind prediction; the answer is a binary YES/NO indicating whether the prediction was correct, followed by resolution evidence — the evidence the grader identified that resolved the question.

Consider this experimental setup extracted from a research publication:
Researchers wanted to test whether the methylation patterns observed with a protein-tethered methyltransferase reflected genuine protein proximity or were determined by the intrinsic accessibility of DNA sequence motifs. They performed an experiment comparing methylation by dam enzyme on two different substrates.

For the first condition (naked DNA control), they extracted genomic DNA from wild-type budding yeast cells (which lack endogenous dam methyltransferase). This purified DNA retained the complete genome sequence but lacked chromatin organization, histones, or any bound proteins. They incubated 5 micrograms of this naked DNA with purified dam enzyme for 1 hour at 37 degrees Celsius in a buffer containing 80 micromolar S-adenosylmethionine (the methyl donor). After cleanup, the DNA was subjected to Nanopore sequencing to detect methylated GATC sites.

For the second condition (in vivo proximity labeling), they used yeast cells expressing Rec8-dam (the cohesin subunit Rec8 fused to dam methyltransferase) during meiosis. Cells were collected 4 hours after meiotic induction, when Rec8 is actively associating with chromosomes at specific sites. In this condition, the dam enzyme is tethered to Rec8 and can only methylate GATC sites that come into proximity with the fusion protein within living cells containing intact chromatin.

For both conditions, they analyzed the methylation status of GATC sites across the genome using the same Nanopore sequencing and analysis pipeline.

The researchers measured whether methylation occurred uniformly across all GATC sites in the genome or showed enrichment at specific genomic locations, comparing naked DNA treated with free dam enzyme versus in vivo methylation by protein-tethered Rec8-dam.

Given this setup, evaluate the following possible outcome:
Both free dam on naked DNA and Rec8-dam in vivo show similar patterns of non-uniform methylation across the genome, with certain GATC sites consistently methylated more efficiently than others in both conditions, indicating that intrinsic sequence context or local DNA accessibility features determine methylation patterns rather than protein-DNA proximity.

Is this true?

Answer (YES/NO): NO